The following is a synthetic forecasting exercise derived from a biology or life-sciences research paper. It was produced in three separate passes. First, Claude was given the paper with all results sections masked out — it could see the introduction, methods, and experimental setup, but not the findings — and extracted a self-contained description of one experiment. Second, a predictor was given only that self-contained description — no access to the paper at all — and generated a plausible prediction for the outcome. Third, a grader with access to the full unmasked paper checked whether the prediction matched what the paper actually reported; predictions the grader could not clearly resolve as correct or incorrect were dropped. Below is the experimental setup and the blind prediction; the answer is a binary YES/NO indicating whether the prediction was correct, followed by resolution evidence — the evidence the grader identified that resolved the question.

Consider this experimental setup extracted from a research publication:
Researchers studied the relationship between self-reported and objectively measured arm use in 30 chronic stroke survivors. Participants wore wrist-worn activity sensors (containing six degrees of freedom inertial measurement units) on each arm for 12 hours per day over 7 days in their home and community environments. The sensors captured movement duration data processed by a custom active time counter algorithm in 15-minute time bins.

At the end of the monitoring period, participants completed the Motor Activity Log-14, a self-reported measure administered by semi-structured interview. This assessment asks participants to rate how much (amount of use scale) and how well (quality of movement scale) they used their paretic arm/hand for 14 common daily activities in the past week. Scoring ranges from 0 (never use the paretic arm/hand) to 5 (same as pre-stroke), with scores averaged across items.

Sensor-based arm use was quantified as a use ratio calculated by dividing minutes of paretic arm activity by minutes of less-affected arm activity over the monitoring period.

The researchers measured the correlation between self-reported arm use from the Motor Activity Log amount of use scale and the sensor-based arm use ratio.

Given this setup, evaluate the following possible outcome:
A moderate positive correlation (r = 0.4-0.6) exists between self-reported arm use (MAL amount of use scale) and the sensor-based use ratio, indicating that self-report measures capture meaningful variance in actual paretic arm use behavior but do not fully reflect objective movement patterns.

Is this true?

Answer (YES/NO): NO